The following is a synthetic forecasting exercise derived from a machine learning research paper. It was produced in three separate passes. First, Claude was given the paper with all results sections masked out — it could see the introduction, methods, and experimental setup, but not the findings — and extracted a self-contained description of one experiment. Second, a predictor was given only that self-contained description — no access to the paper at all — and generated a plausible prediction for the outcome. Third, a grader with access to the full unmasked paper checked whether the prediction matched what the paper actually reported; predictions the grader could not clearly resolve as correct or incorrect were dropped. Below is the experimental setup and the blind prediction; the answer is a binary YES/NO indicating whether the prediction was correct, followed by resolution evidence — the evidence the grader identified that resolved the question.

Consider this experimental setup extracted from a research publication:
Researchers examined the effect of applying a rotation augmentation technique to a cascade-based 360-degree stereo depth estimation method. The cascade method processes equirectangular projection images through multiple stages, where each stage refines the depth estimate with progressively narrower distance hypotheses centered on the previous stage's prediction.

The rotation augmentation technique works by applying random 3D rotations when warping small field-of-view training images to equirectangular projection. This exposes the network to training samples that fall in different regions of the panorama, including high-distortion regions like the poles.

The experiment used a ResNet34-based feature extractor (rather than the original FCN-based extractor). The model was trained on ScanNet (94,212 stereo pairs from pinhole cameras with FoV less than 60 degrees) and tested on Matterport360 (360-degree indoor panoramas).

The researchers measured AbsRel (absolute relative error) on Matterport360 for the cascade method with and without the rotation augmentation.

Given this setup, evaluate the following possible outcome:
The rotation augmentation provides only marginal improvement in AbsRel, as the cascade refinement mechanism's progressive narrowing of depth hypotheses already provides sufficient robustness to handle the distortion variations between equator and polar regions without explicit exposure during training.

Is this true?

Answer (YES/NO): NO